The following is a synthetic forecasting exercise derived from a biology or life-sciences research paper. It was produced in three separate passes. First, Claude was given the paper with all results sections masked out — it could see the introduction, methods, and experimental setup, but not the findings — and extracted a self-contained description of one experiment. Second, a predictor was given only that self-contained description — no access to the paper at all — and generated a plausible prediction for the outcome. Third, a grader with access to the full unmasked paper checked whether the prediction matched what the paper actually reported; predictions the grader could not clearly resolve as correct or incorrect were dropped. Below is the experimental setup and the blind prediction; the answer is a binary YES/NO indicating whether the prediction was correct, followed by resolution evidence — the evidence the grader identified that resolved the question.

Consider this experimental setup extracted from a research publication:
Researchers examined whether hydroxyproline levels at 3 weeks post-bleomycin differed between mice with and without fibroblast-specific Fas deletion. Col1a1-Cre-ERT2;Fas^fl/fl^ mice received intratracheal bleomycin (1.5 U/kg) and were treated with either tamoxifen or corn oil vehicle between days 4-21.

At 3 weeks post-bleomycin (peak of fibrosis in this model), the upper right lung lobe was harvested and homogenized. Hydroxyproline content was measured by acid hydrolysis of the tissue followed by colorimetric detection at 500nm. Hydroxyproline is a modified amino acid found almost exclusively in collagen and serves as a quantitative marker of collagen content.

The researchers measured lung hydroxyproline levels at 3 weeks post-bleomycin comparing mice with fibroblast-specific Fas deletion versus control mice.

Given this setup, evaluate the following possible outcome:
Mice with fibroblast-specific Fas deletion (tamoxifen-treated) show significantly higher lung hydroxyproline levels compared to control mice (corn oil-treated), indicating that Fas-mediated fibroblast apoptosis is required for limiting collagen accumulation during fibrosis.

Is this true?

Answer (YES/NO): NO